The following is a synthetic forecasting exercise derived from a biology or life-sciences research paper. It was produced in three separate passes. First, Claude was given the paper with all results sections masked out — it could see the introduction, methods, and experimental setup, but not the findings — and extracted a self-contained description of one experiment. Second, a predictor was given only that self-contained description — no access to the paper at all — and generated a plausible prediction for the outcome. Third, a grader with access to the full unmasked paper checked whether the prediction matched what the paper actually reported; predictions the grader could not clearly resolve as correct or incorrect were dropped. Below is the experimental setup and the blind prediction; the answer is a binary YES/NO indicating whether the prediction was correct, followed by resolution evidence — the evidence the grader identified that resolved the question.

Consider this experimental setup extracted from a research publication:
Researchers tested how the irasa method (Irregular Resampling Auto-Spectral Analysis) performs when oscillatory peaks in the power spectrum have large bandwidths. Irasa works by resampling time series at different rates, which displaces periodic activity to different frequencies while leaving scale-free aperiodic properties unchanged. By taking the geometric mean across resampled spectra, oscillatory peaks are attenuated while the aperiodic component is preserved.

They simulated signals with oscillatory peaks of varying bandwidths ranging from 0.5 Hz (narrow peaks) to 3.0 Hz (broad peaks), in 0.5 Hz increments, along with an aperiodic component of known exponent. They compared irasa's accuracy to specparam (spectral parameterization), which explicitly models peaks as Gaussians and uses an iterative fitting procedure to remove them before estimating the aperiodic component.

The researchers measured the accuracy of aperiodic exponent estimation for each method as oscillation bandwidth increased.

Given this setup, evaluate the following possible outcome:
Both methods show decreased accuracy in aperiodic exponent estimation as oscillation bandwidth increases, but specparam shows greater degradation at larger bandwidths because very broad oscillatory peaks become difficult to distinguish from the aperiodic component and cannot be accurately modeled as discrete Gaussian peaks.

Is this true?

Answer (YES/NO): NO